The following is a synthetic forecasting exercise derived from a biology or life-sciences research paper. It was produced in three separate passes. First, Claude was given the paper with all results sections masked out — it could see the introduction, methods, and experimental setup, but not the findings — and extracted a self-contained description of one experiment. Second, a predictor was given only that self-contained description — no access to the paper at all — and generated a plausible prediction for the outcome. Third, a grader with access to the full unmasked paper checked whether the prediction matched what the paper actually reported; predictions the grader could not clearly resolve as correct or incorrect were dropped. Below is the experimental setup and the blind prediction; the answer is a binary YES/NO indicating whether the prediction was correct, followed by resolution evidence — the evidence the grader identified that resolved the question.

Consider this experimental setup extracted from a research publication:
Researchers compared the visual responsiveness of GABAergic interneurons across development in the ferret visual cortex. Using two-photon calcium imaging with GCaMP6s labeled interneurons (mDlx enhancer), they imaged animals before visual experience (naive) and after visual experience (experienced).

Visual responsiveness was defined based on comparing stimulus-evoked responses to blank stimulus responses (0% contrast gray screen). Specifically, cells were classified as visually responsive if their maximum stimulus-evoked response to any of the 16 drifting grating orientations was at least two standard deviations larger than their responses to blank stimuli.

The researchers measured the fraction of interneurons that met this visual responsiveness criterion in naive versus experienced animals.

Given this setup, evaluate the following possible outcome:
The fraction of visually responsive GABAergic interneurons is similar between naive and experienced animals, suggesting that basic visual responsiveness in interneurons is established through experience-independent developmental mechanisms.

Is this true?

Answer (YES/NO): YES